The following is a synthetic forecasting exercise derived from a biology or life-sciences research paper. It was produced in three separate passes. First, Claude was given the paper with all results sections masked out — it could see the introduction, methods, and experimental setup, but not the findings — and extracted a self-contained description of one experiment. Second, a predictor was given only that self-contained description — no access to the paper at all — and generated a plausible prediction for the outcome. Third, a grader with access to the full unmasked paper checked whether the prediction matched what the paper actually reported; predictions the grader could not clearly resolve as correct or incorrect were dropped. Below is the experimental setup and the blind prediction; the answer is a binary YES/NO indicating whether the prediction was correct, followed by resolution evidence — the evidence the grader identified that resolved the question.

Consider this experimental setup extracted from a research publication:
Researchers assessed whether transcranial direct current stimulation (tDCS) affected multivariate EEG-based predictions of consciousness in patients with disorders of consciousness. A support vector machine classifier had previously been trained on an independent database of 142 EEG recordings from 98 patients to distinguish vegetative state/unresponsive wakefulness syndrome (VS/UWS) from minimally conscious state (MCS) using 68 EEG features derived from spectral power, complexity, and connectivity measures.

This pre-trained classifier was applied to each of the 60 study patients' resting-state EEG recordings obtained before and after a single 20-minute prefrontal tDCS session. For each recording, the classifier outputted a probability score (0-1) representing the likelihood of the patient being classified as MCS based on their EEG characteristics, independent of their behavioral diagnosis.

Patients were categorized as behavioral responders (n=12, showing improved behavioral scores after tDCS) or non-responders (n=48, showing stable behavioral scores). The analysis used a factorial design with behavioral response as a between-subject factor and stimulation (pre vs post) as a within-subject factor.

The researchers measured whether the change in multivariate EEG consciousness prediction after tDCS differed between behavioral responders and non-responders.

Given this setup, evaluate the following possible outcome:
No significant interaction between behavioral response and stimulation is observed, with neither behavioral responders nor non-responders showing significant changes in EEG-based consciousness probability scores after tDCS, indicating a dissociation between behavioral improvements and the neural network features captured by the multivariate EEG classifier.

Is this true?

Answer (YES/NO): NO